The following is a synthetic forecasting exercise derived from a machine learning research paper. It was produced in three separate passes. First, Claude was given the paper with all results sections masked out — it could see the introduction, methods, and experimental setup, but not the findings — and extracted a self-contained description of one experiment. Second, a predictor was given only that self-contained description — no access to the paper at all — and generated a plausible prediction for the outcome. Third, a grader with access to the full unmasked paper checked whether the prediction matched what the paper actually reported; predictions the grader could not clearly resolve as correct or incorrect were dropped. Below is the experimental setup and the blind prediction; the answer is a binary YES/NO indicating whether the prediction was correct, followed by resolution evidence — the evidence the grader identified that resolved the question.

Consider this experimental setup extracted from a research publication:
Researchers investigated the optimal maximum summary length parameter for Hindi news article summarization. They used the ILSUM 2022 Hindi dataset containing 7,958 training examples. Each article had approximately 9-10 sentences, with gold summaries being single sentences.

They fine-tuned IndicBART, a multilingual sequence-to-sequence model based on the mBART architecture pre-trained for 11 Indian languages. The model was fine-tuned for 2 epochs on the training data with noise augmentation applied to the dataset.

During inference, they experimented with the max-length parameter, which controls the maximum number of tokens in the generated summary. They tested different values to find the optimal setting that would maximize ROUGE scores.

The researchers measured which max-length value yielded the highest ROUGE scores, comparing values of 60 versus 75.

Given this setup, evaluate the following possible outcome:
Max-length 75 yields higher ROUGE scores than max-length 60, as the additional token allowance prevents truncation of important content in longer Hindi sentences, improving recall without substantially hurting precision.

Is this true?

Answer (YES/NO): NO